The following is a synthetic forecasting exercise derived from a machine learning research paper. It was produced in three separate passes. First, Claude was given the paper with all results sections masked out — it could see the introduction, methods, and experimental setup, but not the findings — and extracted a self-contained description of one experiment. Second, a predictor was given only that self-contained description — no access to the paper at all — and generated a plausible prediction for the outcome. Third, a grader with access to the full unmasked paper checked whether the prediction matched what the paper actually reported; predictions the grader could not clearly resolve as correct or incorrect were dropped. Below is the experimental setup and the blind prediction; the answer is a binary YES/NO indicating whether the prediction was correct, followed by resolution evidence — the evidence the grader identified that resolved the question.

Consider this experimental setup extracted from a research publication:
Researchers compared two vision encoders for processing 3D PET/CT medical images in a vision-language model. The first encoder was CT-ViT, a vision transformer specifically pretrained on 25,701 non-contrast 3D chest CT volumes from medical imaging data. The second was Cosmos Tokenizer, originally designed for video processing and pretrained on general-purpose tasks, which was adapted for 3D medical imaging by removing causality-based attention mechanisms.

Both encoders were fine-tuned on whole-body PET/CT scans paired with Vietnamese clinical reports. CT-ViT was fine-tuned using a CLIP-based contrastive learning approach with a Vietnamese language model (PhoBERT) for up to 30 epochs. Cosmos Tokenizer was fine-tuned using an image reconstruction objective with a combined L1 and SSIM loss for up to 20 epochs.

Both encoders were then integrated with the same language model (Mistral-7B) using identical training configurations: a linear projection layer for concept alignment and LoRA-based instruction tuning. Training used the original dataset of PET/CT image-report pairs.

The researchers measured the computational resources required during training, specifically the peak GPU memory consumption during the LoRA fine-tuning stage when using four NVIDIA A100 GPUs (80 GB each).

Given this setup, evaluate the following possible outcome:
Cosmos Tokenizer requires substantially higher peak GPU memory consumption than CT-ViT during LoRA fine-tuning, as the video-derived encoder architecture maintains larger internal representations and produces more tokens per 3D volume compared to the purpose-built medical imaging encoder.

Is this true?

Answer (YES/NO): NO